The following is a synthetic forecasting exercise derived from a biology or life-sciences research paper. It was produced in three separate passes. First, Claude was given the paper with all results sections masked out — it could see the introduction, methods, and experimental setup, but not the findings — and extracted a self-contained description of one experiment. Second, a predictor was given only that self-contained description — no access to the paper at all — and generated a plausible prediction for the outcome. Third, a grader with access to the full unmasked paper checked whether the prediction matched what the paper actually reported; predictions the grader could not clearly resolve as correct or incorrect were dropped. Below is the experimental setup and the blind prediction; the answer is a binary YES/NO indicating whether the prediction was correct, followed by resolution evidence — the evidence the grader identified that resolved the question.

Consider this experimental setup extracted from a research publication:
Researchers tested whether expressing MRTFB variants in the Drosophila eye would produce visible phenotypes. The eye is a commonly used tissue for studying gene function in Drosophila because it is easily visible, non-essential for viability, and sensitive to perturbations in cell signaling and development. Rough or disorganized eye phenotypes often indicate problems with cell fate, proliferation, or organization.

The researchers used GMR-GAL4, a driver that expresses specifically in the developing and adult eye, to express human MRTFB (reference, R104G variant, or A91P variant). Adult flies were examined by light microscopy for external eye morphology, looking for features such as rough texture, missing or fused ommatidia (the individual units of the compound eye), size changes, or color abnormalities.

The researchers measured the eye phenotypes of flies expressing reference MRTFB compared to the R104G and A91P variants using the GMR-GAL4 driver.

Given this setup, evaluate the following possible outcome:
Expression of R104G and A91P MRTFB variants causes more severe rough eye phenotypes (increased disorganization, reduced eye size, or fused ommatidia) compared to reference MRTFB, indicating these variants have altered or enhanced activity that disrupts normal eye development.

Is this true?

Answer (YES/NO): NO